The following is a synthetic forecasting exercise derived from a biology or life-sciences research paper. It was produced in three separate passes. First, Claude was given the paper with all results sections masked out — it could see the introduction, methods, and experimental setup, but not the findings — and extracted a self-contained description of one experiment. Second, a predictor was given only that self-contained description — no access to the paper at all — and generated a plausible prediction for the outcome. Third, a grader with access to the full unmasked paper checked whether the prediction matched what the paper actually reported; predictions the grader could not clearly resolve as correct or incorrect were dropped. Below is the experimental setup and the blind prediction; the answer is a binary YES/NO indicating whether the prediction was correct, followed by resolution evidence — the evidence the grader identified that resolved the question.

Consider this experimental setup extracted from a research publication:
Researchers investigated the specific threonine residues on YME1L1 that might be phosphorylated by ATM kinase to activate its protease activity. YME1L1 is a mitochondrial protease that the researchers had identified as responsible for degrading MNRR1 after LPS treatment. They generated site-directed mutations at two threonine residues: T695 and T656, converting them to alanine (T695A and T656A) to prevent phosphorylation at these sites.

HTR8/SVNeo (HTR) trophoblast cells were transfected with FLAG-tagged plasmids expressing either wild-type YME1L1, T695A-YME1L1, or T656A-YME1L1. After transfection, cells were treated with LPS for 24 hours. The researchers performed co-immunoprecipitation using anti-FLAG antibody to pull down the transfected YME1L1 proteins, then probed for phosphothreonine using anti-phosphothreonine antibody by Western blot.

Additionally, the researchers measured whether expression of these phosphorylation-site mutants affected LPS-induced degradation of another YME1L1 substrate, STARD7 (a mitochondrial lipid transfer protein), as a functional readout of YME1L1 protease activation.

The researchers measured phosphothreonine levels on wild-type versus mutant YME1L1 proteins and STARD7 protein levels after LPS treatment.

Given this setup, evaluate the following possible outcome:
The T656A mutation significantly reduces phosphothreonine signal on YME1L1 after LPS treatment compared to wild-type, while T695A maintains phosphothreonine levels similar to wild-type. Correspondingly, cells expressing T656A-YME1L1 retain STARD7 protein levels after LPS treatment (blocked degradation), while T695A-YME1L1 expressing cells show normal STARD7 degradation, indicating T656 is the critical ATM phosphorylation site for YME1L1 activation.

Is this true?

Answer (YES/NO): NO